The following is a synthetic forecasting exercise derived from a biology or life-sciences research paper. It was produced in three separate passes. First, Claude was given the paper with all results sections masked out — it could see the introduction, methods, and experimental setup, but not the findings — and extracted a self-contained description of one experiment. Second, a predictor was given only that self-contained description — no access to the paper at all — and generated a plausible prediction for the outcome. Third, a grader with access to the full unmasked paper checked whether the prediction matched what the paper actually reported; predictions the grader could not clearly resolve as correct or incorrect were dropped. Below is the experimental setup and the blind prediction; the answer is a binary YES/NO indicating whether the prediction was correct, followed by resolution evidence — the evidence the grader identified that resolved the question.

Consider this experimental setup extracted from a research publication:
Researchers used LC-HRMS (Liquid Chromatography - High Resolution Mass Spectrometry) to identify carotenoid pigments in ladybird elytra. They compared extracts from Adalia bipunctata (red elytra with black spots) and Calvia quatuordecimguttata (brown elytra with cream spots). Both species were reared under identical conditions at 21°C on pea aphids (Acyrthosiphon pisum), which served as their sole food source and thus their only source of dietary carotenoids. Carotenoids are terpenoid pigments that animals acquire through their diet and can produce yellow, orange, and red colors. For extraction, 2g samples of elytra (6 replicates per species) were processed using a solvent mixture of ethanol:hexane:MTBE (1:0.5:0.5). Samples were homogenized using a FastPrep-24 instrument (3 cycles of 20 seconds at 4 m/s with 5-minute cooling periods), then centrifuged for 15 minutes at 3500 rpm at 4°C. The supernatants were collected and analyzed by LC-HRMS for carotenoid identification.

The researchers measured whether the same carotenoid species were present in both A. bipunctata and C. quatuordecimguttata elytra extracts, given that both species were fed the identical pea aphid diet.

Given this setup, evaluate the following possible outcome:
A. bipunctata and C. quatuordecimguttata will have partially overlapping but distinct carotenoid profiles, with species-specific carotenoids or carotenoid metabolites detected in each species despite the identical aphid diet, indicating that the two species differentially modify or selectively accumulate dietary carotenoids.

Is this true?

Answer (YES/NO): NO